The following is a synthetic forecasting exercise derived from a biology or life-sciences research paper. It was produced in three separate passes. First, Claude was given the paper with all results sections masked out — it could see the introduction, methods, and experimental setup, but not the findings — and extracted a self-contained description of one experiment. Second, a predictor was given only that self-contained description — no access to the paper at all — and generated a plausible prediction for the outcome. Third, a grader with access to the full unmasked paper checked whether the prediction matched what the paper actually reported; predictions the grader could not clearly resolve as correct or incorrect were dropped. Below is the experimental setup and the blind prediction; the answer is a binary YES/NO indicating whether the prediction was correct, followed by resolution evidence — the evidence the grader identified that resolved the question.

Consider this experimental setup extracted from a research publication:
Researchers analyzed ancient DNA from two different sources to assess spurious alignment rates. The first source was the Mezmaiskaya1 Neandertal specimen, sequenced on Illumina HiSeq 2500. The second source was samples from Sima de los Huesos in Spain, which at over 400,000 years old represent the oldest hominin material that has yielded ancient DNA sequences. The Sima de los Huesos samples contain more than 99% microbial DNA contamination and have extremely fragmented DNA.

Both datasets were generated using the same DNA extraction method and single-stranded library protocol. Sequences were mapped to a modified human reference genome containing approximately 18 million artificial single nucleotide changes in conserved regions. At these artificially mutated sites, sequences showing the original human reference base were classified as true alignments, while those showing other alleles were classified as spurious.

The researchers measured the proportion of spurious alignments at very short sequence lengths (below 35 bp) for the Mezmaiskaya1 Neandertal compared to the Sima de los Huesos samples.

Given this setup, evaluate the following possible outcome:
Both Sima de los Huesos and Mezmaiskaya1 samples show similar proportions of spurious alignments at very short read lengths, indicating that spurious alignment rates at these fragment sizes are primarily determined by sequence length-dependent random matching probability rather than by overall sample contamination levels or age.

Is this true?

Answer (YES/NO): NO